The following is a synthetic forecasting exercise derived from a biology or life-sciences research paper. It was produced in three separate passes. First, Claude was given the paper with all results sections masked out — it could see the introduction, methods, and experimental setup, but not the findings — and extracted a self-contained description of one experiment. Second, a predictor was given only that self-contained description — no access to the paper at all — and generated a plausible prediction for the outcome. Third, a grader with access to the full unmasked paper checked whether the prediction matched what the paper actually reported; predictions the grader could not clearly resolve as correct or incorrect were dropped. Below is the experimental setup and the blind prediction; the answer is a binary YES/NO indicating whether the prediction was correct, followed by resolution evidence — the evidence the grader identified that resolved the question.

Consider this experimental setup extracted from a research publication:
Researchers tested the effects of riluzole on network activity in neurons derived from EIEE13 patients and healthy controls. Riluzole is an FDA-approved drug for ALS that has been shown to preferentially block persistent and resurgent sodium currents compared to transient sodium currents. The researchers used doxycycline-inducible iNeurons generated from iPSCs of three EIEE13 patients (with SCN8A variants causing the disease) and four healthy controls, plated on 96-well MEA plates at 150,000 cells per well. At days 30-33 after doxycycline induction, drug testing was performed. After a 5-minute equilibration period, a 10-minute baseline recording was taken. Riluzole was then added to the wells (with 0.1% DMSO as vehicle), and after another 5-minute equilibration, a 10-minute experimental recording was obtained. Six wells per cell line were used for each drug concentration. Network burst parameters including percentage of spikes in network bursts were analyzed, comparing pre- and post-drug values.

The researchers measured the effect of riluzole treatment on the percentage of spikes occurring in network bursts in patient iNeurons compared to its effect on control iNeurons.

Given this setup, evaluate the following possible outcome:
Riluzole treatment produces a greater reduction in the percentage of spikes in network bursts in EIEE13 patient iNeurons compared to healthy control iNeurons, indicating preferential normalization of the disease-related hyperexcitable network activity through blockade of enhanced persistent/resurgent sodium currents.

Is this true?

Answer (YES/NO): YES